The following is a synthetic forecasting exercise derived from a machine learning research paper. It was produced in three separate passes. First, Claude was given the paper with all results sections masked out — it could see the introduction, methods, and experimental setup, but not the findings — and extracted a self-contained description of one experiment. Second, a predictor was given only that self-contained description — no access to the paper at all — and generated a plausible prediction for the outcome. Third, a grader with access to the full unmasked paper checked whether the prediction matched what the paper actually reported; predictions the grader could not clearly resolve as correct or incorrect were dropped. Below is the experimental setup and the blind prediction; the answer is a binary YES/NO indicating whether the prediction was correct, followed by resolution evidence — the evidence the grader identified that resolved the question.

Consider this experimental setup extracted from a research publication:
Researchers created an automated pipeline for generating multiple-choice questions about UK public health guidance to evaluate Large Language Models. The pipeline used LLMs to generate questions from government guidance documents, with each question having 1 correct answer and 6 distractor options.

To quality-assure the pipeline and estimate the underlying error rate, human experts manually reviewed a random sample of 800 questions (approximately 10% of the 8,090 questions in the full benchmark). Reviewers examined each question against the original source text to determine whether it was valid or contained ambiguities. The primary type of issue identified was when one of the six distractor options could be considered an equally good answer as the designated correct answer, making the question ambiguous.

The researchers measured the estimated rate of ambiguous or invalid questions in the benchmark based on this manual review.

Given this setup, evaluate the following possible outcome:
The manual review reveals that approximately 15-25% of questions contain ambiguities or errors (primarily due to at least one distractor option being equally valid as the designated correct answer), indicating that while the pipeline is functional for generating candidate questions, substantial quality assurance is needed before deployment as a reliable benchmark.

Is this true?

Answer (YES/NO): NO